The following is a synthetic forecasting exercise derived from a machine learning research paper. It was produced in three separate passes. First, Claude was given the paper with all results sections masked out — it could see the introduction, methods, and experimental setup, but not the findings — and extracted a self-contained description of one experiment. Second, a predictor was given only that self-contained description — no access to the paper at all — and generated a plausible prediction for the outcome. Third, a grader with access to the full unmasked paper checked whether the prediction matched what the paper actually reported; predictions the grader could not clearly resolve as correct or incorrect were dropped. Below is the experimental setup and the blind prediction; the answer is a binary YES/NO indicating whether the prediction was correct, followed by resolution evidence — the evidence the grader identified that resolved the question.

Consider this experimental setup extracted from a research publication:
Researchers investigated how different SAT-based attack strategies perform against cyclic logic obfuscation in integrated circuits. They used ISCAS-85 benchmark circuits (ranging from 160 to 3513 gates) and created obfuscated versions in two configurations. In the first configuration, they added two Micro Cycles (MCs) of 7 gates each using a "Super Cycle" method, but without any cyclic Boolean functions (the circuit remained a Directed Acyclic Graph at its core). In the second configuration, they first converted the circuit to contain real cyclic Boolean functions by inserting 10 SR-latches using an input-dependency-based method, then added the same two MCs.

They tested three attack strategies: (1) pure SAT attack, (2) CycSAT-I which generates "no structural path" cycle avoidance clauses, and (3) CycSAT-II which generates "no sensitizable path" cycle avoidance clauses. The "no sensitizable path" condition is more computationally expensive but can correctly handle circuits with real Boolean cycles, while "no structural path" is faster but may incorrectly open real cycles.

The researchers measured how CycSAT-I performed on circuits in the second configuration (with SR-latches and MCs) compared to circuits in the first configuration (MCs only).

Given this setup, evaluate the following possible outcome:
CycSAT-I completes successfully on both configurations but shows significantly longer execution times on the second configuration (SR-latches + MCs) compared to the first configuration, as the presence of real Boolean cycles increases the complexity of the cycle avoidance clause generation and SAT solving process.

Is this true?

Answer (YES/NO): NO